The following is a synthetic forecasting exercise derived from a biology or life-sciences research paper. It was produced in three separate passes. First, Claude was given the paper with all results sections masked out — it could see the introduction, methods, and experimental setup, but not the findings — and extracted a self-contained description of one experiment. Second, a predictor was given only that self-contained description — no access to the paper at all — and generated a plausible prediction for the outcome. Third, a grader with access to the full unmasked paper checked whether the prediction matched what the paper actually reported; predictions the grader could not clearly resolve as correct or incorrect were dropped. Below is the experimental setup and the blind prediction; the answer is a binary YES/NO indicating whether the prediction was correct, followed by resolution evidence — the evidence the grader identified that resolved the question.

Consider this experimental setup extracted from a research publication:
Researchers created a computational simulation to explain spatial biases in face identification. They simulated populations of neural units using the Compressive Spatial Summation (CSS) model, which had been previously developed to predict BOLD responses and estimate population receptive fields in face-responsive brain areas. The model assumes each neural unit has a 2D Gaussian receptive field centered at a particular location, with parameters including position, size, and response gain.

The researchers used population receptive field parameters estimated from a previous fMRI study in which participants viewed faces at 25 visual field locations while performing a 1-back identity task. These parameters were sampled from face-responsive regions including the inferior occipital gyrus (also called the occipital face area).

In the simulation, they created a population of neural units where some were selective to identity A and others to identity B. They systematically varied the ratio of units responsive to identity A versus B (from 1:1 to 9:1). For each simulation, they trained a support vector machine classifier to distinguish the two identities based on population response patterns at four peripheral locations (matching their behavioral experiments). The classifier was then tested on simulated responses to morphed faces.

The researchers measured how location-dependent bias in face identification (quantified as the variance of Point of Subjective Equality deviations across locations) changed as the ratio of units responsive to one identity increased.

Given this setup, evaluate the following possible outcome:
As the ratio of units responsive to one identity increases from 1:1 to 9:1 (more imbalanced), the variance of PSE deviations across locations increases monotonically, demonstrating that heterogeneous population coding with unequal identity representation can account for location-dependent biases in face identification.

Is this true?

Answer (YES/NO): NO